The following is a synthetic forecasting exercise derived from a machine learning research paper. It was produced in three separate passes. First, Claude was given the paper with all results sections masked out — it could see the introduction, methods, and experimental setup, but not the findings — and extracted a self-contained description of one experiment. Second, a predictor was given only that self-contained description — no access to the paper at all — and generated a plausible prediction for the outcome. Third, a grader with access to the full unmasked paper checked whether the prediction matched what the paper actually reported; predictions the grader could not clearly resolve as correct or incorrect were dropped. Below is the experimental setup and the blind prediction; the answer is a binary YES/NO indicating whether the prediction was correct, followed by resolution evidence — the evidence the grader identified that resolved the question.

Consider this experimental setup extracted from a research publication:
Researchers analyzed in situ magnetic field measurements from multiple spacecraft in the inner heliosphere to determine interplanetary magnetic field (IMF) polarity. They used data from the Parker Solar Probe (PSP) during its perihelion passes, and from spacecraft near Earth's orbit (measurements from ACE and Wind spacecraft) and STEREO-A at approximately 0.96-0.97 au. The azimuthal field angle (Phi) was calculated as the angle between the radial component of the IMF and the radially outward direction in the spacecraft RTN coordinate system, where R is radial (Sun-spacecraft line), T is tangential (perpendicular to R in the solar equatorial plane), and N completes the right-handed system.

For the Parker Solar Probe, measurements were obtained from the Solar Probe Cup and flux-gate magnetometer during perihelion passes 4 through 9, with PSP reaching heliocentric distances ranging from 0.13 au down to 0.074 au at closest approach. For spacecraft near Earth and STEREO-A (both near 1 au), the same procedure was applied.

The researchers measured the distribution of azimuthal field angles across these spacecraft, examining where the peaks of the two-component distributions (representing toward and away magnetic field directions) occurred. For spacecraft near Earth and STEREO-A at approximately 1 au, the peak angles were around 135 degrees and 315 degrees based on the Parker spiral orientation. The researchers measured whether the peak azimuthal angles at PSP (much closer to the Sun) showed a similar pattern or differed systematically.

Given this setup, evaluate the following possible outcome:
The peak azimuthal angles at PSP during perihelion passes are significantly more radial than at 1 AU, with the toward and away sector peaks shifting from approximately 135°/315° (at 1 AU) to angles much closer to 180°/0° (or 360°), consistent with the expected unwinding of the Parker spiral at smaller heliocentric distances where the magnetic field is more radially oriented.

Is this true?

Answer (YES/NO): YES